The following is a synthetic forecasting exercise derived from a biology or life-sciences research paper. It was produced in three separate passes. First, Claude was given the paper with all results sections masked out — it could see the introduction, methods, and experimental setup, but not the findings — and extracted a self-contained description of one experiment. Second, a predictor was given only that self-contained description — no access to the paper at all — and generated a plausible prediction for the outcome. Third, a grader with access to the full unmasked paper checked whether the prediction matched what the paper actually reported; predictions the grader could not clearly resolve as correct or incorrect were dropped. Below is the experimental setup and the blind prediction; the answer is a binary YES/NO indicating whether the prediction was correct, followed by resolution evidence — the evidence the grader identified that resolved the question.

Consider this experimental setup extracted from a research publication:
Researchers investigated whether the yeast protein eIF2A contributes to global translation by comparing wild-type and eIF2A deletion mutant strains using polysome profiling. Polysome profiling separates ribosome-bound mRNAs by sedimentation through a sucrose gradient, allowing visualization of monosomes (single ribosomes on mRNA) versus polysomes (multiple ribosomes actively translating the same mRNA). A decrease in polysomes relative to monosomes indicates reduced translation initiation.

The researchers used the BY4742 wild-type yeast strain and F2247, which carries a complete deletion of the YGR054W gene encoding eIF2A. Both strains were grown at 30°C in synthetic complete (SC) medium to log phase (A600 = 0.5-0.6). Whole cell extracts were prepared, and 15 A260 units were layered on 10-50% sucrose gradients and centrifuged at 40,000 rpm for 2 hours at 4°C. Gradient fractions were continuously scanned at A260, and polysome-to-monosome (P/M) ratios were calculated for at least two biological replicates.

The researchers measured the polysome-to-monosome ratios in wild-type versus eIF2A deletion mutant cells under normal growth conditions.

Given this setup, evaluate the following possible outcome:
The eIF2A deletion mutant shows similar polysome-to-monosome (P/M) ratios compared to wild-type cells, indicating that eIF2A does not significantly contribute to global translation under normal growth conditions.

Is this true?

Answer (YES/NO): YES